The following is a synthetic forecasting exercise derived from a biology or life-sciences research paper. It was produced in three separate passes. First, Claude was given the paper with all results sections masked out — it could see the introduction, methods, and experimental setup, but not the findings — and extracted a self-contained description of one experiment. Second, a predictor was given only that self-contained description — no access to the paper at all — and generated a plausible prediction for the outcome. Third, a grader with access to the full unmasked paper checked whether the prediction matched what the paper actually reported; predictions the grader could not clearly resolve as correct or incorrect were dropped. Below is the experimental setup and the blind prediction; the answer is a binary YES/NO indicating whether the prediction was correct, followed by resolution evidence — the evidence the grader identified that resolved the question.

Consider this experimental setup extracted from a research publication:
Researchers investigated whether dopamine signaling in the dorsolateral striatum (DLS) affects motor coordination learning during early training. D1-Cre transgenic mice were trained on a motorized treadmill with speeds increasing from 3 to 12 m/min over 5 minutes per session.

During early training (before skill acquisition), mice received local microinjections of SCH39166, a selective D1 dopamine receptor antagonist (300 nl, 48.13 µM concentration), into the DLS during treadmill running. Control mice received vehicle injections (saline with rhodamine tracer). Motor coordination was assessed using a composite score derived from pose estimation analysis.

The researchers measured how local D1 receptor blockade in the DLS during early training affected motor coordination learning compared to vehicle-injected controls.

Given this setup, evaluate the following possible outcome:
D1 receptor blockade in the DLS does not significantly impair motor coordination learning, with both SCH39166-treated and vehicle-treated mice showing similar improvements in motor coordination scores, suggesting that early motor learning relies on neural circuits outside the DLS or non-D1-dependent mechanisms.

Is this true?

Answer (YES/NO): NO